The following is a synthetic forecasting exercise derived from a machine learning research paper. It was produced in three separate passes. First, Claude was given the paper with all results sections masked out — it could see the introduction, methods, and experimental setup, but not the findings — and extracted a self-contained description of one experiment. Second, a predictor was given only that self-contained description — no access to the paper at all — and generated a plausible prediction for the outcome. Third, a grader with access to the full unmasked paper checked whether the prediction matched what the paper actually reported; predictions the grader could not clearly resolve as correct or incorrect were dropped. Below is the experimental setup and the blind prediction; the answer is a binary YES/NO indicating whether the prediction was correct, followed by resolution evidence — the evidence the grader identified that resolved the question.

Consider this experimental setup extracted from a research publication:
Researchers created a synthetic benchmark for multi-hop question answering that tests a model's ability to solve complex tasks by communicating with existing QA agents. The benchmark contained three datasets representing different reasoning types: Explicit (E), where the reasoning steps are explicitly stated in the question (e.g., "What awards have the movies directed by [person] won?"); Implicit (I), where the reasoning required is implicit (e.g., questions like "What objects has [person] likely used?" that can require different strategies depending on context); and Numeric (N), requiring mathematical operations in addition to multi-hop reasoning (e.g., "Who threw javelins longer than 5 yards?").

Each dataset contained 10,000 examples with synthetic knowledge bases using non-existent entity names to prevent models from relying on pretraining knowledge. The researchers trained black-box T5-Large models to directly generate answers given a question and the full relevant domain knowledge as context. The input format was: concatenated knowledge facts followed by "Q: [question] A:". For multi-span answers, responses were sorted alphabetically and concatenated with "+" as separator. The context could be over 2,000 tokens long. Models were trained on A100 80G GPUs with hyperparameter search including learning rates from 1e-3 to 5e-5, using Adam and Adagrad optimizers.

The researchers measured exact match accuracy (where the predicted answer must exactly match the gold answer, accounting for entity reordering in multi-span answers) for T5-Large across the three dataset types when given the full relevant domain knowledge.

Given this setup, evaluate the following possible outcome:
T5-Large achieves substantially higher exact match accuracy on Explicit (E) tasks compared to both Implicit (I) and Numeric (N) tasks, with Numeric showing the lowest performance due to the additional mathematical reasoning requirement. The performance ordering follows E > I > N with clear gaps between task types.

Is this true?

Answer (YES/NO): NO